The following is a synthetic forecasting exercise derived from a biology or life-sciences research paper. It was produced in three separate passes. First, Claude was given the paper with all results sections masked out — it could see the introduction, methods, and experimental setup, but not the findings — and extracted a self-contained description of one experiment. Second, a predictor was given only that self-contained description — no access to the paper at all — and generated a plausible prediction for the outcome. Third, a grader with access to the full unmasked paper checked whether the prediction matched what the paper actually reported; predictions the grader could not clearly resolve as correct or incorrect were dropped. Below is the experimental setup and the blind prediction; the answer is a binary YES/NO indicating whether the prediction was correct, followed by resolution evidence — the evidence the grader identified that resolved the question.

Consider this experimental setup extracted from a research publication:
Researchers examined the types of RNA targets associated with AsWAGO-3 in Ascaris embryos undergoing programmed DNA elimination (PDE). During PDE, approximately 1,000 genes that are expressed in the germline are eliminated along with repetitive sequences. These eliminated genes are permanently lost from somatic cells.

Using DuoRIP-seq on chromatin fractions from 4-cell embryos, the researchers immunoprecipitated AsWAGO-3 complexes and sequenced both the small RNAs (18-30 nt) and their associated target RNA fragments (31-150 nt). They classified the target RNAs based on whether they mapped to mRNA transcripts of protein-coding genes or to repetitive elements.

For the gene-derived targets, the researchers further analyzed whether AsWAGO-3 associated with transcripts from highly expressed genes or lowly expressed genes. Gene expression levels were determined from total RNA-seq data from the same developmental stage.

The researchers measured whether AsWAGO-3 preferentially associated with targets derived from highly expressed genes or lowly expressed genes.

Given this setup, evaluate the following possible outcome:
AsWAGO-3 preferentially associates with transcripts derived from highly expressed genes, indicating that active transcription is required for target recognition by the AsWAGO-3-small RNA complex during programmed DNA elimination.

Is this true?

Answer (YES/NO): YES